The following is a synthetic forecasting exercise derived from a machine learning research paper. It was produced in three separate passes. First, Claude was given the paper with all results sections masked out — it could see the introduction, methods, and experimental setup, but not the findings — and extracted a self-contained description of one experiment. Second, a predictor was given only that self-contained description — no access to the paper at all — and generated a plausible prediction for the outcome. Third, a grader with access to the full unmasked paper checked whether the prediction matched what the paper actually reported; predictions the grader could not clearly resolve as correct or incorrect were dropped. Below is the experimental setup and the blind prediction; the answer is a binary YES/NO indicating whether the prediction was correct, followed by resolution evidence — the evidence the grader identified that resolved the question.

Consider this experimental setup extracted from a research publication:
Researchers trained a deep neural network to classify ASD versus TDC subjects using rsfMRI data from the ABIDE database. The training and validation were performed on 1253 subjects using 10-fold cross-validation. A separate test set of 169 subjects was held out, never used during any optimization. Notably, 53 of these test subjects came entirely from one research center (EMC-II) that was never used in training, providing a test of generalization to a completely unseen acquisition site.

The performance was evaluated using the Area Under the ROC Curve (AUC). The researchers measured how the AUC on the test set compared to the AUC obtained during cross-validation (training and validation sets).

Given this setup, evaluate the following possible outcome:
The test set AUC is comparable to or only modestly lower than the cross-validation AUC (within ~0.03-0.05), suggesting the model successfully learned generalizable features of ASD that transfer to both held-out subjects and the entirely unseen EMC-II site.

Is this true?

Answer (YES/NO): YES